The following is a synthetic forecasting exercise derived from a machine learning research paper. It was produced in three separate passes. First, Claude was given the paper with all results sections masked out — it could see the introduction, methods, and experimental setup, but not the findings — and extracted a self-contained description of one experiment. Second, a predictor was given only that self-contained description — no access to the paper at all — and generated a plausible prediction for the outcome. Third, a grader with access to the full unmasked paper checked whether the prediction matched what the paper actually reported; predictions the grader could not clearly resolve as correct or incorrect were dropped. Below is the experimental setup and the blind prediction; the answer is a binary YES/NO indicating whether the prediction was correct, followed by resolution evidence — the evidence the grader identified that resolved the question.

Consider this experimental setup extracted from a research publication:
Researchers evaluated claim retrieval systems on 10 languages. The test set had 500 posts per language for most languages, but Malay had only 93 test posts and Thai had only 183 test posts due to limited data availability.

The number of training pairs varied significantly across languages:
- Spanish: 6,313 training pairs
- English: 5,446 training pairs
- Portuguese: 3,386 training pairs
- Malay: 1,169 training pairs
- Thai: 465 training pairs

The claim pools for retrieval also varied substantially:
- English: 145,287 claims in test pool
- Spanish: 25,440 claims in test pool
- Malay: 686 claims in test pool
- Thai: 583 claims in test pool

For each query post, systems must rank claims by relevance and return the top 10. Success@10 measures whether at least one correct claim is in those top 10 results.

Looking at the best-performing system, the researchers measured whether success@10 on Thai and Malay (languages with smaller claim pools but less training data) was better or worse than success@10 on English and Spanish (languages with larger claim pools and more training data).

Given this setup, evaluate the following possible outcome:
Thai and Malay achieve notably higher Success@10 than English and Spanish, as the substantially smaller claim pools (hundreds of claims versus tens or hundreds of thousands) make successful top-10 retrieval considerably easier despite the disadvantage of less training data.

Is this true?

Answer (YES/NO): YES